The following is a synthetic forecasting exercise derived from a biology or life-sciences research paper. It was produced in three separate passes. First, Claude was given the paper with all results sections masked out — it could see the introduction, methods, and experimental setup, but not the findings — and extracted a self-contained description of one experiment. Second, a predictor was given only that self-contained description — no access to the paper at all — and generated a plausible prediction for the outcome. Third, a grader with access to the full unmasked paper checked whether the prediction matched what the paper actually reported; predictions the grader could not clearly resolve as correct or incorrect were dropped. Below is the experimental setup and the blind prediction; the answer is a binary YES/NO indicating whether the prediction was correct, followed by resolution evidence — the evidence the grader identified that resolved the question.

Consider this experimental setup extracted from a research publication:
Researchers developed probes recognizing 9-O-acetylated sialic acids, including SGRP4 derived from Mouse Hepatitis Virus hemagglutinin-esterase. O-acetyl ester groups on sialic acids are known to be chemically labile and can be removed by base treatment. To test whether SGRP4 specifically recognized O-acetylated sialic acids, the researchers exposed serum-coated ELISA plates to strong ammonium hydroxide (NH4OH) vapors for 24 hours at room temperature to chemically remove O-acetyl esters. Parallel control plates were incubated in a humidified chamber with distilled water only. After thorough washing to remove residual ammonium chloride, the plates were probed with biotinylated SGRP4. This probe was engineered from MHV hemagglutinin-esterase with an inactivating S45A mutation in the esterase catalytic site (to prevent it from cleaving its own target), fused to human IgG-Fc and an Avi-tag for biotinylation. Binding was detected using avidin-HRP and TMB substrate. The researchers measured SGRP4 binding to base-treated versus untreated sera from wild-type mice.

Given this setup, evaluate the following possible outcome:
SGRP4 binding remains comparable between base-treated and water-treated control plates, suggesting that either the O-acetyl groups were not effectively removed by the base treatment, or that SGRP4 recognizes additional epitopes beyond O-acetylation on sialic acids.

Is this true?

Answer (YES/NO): NO